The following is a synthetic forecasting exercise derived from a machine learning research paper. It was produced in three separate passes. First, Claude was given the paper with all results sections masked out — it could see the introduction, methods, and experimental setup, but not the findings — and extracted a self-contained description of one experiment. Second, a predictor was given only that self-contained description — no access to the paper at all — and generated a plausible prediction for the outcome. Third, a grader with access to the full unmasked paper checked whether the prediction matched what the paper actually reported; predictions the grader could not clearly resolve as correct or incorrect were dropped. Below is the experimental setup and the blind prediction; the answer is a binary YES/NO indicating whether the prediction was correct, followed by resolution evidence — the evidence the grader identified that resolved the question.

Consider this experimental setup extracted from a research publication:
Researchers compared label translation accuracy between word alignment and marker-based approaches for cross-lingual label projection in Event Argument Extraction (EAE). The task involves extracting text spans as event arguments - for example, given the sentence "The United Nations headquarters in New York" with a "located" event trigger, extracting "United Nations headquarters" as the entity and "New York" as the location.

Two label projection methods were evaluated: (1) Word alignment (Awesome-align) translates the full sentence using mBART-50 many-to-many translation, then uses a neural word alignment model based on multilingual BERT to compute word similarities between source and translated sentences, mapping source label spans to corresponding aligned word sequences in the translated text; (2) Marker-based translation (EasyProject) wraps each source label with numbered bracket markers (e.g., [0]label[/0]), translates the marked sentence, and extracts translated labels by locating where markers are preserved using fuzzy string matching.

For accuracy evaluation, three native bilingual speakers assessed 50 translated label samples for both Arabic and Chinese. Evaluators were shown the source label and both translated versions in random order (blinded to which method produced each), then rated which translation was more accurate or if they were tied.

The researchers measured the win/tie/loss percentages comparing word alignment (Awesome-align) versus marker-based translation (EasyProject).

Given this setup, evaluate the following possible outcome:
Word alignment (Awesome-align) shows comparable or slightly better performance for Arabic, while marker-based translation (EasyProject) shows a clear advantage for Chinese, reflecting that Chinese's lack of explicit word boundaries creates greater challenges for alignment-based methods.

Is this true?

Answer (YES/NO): NO